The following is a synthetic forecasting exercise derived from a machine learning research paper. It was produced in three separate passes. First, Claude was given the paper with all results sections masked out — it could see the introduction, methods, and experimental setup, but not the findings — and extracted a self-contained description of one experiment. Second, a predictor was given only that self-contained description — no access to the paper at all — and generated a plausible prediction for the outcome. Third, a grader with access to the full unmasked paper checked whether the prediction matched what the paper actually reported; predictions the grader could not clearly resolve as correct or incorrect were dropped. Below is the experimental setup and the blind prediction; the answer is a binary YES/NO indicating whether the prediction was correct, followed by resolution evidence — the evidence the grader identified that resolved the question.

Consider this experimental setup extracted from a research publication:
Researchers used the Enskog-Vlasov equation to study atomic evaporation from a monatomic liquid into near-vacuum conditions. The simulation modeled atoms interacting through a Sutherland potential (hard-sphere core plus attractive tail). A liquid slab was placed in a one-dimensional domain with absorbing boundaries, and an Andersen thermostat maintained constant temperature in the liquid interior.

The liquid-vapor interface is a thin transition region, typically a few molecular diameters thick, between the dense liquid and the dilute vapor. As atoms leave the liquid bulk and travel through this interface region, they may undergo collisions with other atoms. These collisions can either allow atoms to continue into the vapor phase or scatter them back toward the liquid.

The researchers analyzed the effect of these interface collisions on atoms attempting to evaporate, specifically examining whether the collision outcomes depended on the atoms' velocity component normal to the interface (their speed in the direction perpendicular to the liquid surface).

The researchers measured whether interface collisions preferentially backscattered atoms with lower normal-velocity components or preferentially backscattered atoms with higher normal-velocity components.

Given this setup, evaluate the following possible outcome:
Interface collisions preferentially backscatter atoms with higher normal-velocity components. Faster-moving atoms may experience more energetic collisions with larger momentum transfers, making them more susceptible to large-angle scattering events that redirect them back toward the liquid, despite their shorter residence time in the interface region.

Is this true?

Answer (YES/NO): NO